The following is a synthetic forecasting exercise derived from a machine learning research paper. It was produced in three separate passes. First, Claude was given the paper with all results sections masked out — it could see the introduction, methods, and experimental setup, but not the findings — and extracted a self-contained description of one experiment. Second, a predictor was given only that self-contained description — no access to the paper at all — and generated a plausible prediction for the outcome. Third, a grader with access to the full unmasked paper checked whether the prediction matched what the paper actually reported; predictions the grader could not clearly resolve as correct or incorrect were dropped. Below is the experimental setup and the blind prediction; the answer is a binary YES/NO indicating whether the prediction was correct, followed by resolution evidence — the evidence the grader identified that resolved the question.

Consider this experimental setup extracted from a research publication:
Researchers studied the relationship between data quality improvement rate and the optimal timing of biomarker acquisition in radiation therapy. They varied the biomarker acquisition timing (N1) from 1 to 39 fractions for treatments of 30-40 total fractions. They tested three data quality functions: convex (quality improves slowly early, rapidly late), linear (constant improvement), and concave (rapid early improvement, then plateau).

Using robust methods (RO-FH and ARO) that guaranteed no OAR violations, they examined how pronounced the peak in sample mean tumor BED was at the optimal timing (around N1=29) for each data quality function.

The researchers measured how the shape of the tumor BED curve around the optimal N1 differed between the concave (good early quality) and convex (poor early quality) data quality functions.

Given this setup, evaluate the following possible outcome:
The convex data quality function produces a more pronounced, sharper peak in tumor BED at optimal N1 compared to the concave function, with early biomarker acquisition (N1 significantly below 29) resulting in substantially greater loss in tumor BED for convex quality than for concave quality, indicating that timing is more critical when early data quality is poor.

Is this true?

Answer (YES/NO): NO